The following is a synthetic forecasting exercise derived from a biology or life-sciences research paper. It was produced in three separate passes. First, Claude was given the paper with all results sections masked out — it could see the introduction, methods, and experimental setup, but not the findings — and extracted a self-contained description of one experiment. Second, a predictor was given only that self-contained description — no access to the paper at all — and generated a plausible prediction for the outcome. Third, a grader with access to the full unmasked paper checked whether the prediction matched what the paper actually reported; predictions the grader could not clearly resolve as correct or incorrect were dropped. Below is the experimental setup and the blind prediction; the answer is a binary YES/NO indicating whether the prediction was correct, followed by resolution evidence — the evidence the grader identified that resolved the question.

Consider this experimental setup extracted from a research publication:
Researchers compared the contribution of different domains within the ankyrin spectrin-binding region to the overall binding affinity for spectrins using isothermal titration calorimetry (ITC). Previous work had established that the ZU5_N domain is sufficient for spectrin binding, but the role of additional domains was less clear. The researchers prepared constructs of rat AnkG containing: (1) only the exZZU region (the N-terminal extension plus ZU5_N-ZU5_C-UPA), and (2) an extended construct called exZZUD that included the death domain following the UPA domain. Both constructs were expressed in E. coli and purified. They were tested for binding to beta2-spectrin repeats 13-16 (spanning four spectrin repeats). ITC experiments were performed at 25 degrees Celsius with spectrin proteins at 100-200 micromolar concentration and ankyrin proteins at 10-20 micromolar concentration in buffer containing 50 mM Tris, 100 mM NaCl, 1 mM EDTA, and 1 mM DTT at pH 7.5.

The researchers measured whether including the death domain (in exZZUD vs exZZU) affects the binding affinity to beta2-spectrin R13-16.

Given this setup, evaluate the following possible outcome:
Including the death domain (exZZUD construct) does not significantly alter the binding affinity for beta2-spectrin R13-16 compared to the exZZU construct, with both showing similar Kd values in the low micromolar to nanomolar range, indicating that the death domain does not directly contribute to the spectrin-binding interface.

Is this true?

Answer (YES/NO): YES